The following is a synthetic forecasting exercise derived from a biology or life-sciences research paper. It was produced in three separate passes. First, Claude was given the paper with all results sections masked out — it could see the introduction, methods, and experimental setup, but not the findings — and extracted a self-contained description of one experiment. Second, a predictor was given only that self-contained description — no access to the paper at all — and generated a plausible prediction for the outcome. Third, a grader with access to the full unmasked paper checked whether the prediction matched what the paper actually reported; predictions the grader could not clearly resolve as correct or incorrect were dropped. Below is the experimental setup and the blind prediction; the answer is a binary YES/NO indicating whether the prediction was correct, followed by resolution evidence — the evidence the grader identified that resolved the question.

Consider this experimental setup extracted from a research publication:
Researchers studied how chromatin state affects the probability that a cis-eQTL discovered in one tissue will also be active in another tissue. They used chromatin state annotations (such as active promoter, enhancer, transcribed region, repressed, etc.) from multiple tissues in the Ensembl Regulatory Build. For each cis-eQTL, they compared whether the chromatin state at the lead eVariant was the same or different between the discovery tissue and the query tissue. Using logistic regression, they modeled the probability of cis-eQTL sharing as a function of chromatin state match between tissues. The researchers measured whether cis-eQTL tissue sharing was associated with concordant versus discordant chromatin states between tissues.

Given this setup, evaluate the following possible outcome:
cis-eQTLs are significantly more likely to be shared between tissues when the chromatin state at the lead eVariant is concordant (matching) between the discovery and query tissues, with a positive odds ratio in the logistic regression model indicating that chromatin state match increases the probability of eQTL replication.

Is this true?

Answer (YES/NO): YES